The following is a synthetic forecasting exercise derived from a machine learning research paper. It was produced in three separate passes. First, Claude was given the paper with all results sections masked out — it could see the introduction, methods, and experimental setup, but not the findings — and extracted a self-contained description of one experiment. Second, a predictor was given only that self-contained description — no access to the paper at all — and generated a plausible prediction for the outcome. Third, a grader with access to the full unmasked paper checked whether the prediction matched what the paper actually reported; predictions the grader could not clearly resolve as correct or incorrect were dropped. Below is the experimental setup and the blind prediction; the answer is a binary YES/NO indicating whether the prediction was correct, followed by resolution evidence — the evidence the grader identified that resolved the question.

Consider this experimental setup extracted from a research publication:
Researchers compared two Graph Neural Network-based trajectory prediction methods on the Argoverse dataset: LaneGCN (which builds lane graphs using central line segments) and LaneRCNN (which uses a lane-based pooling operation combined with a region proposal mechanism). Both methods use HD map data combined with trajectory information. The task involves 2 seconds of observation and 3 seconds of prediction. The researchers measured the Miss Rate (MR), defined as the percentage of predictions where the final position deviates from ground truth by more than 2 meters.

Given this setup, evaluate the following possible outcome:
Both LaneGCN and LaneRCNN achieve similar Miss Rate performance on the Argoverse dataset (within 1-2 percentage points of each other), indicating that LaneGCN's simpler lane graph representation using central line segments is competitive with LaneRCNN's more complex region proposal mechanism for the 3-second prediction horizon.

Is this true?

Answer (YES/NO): NO